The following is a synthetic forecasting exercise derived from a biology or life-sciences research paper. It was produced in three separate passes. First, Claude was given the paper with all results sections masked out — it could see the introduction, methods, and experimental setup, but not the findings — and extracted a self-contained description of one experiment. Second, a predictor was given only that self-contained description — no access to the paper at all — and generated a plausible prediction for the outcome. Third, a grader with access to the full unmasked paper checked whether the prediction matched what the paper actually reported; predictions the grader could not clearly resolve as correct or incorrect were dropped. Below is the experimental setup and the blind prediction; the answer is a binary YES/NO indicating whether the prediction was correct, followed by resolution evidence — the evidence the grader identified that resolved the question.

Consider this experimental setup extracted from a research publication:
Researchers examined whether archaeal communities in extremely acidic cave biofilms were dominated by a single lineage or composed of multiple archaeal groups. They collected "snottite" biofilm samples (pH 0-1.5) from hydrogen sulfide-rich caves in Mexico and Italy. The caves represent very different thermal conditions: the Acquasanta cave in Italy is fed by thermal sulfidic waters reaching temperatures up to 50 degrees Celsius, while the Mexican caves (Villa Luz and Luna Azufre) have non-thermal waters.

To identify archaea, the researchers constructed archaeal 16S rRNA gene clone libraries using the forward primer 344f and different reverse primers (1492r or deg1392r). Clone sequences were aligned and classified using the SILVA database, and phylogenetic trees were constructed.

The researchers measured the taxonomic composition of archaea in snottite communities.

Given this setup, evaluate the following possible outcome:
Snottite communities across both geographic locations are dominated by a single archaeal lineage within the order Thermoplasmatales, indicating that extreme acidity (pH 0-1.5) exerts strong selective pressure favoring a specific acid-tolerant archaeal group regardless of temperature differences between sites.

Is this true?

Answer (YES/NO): NO